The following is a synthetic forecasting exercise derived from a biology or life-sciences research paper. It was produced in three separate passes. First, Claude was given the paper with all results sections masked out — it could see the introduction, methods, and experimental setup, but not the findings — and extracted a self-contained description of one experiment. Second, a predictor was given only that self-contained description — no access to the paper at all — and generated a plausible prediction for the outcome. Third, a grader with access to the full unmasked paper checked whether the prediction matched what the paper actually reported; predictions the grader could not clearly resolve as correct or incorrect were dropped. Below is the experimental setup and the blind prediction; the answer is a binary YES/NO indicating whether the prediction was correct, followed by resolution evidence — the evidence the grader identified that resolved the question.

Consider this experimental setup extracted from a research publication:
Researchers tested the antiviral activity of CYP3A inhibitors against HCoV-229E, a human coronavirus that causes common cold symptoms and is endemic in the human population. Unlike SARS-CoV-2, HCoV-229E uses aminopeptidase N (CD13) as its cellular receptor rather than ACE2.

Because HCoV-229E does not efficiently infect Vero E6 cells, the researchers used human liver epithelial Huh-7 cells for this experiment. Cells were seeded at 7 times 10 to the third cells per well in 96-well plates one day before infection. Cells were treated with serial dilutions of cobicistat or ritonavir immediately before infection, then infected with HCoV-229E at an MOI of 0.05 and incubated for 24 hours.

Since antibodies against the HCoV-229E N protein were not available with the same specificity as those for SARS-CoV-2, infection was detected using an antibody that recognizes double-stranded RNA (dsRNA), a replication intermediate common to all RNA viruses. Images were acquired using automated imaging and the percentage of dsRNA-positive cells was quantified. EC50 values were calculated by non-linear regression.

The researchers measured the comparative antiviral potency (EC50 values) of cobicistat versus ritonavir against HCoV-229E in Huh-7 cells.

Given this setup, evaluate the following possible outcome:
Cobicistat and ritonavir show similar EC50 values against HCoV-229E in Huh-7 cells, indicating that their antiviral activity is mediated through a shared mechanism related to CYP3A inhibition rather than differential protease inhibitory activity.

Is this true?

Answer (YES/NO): NO